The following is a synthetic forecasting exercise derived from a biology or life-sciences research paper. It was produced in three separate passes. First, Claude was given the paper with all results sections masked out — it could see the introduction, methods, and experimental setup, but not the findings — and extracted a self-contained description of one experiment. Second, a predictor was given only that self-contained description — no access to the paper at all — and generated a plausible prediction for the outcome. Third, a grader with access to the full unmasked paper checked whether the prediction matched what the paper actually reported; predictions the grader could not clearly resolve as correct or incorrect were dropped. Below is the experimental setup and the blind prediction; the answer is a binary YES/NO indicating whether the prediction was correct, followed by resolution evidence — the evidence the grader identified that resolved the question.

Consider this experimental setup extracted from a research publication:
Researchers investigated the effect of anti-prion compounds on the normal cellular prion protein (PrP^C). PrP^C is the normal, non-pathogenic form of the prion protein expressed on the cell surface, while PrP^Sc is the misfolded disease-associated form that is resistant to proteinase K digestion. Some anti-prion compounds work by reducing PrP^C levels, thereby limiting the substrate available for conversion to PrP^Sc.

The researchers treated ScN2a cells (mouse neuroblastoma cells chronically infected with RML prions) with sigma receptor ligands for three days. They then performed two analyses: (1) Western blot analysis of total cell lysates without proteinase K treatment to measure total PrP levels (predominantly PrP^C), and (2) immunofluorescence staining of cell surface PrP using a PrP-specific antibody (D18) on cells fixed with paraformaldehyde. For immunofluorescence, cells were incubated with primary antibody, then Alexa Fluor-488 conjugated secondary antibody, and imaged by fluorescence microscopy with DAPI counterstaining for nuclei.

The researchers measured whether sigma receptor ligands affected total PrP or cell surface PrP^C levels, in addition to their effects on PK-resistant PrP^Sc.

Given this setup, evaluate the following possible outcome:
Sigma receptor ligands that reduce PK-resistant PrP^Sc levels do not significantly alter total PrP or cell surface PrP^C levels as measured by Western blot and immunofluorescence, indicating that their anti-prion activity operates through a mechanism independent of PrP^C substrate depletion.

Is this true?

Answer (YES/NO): YES